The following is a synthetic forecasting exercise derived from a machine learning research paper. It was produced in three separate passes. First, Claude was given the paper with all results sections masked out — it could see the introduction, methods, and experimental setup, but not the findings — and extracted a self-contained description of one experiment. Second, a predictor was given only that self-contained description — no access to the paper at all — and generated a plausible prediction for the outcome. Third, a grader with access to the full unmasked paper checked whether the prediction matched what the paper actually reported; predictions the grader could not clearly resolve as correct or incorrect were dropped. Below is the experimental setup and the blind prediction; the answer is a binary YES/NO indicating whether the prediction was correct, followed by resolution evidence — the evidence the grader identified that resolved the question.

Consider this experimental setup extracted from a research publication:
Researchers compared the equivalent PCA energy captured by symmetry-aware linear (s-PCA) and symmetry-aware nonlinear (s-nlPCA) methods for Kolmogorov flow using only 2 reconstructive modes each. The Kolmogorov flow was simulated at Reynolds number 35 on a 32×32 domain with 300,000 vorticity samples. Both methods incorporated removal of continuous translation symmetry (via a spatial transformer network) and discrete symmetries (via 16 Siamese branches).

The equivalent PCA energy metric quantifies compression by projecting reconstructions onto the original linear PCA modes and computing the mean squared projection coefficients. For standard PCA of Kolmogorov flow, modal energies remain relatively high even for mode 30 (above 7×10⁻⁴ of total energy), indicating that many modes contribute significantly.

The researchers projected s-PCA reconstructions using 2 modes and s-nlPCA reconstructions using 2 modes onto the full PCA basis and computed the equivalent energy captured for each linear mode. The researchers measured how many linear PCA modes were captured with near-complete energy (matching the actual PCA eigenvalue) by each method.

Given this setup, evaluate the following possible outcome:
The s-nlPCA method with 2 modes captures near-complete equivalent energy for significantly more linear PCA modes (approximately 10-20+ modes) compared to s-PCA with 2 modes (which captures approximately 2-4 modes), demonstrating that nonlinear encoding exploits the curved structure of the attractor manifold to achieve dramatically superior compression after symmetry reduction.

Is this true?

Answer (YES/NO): NO